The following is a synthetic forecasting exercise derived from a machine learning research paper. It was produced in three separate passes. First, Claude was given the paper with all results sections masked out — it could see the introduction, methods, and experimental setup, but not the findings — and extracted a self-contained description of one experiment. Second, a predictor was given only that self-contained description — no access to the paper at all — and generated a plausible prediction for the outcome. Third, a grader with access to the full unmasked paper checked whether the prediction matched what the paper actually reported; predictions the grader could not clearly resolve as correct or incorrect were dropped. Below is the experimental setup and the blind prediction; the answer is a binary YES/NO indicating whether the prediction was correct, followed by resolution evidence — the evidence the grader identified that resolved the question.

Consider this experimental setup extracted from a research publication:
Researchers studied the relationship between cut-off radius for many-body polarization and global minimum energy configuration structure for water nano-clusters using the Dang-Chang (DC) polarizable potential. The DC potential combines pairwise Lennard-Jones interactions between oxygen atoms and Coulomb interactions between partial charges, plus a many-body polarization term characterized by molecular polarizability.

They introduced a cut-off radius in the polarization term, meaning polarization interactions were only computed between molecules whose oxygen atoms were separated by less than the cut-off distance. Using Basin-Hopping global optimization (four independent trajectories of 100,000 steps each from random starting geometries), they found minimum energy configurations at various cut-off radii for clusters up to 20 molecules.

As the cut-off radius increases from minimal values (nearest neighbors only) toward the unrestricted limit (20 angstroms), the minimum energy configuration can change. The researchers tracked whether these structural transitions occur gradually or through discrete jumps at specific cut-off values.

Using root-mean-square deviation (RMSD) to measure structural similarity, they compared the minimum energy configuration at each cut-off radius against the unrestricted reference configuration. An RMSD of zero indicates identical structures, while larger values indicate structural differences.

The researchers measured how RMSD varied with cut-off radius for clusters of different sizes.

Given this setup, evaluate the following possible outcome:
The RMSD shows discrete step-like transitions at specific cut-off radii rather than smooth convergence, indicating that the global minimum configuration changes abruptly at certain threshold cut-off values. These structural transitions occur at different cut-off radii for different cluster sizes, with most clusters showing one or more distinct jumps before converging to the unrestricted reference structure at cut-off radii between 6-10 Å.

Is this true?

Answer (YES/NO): NO